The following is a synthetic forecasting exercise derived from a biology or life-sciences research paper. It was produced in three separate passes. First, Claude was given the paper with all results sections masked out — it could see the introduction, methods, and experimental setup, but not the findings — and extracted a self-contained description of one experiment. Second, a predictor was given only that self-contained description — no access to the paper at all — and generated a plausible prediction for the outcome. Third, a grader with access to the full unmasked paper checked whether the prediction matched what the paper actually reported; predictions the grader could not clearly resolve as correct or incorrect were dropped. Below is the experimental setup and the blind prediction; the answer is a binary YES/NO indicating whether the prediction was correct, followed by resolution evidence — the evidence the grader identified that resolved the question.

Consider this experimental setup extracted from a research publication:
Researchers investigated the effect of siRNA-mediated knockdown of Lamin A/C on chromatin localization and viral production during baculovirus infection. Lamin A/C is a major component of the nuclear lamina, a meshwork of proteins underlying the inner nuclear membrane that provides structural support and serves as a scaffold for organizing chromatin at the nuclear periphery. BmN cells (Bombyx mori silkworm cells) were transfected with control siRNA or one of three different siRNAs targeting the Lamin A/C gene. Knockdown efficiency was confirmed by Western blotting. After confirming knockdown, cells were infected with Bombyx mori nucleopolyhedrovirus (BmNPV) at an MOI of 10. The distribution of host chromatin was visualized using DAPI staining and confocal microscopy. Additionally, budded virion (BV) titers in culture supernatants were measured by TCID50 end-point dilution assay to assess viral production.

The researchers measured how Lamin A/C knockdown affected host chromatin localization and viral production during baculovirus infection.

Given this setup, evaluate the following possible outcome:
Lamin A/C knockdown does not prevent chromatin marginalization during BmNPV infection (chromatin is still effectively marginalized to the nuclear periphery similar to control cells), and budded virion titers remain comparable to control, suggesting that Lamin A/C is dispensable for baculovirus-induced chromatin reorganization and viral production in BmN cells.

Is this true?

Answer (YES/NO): NO